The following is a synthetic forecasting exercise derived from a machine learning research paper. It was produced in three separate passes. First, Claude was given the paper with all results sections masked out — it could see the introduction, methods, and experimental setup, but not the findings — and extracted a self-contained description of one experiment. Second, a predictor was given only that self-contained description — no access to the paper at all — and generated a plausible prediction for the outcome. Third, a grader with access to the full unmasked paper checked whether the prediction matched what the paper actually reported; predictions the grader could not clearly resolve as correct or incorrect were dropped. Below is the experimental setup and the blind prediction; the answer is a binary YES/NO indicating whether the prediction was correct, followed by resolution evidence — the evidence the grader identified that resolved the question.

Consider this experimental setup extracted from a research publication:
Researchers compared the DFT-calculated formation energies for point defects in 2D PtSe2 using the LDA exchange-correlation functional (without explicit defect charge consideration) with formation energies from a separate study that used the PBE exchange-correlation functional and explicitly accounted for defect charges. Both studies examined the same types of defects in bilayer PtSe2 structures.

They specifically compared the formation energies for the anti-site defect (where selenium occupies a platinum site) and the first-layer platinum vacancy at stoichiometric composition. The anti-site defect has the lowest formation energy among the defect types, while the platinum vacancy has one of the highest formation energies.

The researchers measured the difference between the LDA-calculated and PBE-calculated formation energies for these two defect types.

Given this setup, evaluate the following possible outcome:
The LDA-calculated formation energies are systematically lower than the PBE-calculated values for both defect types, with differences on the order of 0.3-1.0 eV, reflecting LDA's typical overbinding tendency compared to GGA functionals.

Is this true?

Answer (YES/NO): NO